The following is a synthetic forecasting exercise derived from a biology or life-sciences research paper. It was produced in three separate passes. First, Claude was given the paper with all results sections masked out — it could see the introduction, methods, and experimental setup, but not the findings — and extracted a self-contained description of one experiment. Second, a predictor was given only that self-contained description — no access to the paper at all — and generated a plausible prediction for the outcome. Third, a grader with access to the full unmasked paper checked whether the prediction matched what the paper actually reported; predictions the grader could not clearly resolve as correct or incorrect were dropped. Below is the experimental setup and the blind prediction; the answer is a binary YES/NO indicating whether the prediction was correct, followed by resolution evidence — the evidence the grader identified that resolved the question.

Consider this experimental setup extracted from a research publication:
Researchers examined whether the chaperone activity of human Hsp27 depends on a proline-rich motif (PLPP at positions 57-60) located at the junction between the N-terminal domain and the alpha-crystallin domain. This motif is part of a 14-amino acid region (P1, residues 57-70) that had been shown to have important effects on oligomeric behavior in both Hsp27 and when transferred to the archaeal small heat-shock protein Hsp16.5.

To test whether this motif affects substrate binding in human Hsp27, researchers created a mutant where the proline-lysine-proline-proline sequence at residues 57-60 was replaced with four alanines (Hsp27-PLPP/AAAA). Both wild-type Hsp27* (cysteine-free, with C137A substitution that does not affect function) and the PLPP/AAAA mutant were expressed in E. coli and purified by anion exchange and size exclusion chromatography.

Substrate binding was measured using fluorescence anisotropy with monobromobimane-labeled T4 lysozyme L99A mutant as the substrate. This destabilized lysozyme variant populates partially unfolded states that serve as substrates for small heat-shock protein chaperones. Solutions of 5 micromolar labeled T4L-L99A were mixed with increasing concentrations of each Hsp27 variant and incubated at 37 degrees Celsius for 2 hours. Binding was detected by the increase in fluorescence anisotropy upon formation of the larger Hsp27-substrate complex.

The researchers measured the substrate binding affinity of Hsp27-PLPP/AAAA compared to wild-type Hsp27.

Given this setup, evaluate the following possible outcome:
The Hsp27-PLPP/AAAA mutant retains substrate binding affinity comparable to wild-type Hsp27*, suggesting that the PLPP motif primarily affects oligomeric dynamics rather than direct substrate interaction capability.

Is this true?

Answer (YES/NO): NO